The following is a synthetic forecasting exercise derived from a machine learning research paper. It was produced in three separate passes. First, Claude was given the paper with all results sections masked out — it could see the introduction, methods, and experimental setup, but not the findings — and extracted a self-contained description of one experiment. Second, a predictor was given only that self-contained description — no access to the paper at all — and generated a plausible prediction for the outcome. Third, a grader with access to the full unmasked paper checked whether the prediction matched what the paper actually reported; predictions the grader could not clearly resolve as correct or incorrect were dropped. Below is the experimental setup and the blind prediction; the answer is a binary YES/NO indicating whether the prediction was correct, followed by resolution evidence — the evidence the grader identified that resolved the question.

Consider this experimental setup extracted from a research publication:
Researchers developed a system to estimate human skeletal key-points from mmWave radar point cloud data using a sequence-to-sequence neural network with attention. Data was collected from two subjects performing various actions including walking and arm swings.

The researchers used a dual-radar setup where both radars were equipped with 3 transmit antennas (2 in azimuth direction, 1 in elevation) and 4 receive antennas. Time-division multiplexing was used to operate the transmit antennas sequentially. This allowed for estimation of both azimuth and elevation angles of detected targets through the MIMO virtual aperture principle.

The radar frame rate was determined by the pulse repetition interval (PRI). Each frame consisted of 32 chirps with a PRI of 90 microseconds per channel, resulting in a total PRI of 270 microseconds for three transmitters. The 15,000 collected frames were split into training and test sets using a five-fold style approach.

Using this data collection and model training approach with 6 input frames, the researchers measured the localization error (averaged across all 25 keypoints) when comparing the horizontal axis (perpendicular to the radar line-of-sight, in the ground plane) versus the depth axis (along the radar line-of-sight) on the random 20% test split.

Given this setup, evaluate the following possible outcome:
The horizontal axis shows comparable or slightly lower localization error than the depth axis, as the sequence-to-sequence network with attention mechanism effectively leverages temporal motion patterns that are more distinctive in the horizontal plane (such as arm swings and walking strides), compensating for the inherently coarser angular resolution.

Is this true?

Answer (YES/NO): YES